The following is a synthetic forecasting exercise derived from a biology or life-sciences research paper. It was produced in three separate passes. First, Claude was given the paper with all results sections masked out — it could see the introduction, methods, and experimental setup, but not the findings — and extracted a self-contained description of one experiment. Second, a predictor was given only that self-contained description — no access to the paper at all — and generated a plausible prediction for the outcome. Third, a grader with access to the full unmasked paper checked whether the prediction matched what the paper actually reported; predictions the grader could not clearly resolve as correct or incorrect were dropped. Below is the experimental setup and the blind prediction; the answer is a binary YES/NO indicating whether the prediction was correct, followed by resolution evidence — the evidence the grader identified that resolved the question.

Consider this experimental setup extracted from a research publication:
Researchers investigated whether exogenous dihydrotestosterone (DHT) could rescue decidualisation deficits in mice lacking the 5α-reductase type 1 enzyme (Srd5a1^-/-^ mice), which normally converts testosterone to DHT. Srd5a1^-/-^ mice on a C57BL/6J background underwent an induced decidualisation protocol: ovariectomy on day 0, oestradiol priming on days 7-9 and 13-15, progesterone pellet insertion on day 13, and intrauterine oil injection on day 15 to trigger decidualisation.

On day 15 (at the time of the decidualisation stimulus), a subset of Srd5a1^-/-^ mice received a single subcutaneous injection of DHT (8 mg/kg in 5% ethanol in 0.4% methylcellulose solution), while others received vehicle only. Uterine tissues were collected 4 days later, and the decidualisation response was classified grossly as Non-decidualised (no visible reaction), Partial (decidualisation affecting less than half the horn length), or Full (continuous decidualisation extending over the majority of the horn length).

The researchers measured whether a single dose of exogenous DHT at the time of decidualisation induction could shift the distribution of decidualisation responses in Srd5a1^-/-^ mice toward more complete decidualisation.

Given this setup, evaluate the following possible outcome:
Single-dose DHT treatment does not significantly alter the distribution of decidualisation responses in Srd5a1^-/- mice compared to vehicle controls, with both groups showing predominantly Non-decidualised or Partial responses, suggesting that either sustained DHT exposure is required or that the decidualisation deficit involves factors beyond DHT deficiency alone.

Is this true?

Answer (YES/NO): NO